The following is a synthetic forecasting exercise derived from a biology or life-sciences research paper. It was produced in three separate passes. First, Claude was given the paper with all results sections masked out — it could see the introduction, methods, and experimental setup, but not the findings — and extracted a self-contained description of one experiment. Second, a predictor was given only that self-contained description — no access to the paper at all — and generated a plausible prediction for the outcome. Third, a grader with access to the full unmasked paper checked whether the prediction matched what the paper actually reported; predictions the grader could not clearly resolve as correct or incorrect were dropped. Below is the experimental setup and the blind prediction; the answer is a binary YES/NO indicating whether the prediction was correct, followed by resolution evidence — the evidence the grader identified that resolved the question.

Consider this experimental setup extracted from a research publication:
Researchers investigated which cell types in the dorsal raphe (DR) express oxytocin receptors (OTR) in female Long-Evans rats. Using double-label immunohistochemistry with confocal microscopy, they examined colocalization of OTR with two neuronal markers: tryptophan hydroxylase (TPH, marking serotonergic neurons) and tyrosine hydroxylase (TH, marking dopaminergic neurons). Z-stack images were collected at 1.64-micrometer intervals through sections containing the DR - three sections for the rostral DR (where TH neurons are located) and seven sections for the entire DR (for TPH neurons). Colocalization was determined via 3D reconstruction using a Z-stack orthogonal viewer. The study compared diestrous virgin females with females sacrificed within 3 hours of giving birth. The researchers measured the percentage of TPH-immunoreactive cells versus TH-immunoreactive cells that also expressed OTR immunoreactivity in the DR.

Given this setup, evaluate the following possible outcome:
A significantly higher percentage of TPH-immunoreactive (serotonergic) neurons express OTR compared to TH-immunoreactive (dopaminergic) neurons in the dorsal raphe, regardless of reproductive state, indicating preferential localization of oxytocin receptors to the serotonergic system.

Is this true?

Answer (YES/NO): NO